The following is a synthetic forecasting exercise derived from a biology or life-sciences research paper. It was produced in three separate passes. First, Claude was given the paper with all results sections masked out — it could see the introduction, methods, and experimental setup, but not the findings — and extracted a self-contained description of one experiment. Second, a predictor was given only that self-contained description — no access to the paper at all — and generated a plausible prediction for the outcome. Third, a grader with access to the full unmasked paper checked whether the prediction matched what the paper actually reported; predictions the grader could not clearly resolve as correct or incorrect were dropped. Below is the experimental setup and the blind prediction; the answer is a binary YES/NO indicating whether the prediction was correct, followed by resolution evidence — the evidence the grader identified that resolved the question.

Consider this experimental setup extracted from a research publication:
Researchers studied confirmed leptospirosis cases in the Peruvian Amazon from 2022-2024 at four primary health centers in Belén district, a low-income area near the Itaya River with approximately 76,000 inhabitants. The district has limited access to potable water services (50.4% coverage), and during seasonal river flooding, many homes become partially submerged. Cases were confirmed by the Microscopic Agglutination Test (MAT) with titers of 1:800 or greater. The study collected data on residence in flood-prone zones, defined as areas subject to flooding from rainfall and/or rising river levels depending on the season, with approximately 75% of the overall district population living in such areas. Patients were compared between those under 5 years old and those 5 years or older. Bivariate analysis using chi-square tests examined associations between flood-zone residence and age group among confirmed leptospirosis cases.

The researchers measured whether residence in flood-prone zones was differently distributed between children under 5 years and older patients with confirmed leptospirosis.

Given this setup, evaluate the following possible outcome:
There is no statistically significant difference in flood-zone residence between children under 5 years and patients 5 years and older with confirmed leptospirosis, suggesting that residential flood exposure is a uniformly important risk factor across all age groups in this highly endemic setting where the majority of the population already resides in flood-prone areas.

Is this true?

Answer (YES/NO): YES